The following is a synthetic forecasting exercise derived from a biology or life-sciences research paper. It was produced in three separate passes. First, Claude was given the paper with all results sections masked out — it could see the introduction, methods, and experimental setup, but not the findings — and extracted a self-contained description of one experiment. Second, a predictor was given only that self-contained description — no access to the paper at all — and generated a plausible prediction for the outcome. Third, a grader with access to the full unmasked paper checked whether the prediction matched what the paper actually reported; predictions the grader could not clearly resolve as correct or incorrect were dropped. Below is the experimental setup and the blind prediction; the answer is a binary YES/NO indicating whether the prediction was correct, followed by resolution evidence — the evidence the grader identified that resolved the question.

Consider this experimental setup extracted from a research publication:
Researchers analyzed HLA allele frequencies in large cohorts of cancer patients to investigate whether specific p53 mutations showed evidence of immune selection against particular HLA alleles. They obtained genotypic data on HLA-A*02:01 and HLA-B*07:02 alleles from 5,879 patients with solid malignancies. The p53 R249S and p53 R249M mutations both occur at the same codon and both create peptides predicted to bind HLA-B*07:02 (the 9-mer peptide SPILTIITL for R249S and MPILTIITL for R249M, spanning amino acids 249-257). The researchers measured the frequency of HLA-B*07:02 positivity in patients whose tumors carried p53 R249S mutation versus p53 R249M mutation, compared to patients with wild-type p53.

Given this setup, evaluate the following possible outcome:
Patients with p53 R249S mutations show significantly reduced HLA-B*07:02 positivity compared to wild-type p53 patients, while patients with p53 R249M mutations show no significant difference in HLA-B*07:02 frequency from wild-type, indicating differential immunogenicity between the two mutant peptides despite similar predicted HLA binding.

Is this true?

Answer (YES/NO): YES